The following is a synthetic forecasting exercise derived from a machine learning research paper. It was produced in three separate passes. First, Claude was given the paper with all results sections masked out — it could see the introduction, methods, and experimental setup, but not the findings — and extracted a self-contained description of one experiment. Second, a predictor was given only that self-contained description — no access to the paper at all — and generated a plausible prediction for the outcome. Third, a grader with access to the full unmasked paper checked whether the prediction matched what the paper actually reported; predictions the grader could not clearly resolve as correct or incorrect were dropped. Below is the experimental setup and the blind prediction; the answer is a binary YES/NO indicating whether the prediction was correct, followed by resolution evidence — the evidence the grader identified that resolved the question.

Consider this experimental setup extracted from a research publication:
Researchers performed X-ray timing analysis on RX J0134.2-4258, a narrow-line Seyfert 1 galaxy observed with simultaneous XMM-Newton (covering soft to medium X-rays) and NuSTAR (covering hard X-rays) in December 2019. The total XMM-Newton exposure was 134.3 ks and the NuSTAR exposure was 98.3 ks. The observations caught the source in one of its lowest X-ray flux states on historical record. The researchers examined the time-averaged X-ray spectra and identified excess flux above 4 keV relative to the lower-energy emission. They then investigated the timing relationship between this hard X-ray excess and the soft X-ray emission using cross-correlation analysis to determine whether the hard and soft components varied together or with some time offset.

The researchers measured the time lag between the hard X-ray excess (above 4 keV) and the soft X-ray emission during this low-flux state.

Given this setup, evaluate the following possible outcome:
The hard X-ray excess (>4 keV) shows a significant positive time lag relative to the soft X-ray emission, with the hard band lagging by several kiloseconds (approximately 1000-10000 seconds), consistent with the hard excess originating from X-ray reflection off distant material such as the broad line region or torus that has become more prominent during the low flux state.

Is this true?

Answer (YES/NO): YES